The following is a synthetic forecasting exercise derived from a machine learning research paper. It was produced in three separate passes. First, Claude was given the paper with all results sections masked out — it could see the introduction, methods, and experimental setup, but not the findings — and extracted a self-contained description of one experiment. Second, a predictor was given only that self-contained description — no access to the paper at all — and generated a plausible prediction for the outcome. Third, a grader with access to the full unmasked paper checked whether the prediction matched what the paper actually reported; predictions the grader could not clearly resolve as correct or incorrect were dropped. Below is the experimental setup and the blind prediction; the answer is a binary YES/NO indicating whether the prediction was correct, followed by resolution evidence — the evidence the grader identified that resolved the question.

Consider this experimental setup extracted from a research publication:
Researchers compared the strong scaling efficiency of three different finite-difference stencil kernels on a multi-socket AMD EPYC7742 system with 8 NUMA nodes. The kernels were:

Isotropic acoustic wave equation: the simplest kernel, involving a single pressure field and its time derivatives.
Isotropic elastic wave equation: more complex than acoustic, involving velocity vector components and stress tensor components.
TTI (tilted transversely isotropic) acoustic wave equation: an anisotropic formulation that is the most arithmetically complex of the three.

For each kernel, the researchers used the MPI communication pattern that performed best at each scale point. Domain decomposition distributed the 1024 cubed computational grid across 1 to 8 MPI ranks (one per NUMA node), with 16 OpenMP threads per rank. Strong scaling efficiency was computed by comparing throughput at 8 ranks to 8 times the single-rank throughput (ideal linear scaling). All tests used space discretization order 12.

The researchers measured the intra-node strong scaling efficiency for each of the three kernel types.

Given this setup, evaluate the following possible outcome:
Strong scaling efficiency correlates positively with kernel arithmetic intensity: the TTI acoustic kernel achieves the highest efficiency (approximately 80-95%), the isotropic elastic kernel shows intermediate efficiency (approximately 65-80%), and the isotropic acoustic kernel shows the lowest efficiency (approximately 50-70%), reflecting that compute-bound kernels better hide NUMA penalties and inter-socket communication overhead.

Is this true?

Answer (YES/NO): NO